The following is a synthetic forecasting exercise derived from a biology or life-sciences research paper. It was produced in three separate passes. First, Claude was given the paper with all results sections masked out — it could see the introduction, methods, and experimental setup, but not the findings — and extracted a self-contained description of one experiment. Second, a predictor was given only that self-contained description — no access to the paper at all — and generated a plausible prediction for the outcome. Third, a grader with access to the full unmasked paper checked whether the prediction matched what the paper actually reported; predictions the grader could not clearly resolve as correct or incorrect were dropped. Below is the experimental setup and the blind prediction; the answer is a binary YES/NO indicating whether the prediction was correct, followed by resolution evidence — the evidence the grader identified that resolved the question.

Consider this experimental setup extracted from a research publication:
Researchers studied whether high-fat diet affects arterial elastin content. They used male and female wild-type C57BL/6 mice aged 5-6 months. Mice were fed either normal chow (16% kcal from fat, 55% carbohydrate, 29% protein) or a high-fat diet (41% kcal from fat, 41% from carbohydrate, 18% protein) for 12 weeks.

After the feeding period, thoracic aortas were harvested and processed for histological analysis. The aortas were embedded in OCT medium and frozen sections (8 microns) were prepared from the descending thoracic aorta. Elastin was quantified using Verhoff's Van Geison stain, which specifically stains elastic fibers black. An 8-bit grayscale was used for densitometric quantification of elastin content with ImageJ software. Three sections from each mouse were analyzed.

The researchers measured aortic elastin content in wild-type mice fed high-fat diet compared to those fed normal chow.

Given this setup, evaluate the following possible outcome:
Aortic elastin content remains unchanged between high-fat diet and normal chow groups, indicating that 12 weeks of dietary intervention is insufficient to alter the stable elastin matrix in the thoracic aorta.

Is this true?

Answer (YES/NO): YES